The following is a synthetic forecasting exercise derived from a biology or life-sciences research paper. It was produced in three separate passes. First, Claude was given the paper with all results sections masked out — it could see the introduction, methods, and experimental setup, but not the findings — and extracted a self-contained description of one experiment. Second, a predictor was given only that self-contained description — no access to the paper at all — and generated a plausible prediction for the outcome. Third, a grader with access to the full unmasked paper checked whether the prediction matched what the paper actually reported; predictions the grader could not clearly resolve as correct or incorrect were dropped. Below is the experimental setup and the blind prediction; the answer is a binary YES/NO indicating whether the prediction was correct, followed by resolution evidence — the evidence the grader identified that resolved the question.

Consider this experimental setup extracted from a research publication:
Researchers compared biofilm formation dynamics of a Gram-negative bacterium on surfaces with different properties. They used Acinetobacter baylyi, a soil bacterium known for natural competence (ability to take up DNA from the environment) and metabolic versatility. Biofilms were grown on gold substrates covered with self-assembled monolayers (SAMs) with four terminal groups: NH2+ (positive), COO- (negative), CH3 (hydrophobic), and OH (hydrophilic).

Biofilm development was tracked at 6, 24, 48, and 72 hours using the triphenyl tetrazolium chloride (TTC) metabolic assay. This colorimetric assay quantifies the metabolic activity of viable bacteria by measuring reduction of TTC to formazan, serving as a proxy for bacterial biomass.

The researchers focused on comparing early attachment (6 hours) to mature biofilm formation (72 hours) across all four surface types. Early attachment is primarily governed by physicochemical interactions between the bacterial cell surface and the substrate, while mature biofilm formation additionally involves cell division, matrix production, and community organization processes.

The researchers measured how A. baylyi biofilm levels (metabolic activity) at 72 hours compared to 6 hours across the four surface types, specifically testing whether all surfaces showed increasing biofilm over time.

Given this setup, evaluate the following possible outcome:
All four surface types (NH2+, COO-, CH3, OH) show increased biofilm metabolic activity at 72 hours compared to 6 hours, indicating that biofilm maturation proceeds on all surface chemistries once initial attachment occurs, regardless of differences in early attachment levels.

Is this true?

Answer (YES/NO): NO